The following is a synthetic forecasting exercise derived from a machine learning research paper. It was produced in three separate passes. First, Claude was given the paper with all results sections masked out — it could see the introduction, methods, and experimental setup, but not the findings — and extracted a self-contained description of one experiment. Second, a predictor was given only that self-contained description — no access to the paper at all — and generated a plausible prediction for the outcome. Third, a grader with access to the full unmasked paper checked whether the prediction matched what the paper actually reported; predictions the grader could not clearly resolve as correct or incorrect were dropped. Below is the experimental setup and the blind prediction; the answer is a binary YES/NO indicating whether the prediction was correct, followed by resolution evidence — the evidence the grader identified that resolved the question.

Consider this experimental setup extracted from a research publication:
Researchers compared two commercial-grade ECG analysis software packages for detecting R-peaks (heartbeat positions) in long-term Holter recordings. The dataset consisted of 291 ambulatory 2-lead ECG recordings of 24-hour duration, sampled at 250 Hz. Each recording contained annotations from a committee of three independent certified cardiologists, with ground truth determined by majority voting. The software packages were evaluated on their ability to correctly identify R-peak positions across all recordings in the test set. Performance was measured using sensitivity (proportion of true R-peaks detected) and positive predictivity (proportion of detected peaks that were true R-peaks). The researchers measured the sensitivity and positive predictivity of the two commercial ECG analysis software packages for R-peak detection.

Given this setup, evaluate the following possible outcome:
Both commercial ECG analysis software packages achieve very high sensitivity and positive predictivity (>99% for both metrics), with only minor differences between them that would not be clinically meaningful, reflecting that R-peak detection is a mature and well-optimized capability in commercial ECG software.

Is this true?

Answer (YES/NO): NO